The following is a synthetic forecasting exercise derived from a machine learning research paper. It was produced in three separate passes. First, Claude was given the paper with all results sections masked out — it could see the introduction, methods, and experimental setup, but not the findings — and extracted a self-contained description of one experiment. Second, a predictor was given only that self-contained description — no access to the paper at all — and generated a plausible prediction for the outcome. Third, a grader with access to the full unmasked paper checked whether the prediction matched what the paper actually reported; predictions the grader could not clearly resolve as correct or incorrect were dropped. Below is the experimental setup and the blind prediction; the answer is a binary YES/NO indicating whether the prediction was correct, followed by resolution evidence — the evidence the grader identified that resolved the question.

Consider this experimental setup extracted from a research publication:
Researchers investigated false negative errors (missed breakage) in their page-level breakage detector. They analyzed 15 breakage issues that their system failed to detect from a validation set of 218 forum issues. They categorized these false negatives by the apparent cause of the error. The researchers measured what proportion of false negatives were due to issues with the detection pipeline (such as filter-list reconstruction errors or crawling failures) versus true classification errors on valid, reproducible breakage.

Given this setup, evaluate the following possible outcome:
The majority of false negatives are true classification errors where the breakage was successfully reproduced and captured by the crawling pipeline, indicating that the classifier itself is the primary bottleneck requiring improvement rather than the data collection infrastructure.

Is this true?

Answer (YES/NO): NO